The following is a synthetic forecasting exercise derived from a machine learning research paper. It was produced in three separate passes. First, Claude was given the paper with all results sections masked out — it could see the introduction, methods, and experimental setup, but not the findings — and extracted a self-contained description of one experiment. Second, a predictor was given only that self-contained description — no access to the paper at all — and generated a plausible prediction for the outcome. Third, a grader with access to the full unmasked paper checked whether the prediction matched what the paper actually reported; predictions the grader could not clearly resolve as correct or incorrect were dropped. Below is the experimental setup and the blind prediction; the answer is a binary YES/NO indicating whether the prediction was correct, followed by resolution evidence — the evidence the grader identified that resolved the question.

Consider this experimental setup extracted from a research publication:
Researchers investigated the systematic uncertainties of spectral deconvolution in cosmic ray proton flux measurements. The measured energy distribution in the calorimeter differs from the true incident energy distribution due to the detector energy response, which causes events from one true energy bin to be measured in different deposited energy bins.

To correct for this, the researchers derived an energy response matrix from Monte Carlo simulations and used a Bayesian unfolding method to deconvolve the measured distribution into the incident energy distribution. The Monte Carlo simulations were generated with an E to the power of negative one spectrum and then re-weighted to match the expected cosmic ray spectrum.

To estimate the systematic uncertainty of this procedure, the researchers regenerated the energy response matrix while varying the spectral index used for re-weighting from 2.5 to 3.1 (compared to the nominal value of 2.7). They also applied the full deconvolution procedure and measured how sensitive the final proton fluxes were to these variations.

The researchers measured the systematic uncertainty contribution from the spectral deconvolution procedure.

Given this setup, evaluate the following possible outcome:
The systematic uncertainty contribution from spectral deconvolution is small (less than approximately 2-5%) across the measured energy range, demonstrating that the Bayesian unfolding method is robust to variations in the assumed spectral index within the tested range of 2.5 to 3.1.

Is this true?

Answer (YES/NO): YES